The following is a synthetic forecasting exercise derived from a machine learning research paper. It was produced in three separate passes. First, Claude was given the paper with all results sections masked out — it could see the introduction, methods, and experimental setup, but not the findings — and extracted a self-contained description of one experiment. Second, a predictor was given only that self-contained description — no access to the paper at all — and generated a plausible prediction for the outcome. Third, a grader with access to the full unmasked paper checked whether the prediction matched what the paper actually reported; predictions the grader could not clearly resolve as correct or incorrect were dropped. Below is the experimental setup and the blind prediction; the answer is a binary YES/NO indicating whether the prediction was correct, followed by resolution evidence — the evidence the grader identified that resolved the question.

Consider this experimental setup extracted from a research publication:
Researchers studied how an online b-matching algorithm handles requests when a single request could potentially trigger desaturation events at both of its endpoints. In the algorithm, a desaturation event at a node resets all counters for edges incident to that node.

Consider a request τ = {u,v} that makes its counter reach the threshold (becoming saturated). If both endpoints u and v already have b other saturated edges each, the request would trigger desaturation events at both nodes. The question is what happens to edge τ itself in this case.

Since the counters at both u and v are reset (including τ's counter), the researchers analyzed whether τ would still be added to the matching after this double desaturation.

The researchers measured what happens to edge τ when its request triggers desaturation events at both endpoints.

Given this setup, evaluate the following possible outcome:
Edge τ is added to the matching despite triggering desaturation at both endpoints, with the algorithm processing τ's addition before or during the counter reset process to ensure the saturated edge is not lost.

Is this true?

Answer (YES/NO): NO